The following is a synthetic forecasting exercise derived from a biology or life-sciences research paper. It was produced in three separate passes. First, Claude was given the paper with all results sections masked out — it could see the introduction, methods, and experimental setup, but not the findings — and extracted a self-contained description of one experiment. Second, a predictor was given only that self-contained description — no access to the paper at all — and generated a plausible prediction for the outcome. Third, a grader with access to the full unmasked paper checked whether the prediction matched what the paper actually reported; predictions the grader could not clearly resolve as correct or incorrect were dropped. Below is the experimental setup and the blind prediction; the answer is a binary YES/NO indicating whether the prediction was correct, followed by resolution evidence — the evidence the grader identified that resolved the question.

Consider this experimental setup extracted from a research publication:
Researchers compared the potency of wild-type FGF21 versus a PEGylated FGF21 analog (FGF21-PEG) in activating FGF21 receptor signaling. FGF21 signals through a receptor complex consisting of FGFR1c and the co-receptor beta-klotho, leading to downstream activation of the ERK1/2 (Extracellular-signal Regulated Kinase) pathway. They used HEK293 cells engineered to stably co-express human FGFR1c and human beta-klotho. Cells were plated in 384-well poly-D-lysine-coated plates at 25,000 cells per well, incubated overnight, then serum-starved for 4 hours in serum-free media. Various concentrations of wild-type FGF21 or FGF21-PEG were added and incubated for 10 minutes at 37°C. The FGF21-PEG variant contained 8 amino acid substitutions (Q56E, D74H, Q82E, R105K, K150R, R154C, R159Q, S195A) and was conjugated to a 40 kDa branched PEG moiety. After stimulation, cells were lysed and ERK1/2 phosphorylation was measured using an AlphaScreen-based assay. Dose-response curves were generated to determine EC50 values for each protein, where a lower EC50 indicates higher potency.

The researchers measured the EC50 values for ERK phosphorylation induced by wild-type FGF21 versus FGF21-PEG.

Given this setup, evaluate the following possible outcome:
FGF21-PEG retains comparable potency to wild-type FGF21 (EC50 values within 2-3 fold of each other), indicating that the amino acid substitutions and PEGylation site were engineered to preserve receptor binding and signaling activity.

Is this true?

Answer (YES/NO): NO